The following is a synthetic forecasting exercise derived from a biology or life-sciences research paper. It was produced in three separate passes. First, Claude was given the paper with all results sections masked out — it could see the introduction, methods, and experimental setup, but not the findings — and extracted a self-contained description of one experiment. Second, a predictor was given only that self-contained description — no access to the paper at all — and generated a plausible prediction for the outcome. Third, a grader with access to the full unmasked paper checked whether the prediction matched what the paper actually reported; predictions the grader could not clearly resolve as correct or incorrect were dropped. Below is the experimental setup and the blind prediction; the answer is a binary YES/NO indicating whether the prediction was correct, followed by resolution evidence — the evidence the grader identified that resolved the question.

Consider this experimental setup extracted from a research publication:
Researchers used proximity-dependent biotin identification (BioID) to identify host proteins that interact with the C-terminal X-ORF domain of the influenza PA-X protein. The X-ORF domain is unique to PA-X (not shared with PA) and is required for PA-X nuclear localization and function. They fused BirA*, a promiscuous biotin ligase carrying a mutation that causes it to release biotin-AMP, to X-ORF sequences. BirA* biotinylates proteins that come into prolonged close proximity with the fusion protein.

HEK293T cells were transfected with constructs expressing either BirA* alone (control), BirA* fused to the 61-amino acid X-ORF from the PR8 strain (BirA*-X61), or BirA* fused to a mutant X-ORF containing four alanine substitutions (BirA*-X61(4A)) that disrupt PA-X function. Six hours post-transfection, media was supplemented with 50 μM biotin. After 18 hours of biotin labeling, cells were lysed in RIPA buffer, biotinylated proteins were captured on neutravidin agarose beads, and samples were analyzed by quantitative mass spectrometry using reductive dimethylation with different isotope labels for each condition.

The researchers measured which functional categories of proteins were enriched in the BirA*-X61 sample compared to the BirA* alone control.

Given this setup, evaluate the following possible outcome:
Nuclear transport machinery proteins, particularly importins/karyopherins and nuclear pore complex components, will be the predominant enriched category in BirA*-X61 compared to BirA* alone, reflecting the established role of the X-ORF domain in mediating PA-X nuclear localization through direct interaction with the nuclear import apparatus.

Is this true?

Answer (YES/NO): NO